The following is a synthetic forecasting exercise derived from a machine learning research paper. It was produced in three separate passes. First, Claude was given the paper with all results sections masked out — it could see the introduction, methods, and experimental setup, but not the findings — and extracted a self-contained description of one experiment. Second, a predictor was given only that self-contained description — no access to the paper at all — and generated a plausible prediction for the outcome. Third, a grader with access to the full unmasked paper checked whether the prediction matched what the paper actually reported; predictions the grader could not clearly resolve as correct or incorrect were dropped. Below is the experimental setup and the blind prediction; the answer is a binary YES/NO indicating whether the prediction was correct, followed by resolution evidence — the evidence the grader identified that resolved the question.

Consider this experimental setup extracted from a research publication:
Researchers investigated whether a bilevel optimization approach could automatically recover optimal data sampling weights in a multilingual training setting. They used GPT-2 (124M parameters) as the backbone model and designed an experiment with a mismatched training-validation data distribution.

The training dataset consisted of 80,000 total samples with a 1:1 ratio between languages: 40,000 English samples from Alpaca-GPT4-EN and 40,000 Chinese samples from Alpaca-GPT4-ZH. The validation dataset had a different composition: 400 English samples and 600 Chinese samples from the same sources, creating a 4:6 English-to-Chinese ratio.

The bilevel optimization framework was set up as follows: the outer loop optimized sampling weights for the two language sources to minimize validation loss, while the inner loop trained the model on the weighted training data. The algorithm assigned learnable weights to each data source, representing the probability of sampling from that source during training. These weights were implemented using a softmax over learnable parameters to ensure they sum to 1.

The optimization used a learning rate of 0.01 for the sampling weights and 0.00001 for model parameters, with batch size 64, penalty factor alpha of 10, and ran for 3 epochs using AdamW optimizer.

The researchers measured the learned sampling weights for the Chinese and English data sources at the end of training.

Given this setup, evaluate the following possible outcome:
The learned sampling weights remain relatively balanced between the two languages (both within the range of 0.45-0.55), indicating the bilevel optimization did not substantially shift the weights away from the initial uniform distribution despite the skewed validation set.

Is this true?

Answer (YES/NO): NO